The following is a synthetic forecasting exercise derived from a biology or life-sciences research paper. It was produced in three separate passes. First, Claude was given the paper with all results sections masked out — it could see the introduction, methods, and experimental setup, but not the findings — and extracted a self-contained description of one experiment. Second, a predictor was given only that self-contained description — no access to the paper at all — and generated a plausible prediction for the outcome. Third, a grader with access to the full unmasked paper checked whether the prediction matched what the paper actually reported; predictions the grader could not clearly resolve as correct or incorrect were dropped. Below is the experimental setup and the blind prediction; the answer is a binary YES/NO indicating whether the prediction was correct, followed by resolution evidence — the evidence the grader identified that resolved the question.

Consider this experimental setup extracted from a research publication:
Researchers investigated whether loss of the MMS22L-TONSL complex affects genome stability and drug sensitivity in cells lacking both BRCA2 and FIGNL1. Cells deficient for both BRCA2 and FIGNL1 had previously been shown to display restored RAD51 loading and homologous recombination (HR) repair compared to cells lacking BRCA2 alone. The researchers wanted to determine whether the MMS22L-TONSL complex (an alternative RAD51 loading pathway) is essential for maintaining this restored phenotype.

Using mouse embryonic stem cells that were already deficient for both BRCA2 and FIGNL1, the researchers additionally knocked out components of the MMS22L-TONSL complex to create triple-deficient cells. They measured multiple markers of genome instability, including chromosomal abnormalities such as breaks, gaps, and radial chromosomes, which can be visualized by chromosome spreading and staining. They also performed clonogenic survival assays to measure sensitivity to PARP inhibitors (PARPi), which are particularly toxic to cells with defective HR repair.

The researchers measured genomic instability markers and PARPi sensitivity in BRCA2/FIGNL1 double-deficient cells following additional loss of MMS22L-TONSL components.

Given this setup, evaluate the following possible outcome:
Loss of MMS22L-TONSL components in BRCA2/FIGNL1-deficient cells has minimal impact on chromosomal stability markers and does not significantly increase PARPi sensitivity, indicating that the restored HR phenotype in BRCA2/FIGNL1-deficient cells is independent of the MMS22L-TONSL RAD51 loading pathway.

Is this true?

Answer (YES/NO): NO